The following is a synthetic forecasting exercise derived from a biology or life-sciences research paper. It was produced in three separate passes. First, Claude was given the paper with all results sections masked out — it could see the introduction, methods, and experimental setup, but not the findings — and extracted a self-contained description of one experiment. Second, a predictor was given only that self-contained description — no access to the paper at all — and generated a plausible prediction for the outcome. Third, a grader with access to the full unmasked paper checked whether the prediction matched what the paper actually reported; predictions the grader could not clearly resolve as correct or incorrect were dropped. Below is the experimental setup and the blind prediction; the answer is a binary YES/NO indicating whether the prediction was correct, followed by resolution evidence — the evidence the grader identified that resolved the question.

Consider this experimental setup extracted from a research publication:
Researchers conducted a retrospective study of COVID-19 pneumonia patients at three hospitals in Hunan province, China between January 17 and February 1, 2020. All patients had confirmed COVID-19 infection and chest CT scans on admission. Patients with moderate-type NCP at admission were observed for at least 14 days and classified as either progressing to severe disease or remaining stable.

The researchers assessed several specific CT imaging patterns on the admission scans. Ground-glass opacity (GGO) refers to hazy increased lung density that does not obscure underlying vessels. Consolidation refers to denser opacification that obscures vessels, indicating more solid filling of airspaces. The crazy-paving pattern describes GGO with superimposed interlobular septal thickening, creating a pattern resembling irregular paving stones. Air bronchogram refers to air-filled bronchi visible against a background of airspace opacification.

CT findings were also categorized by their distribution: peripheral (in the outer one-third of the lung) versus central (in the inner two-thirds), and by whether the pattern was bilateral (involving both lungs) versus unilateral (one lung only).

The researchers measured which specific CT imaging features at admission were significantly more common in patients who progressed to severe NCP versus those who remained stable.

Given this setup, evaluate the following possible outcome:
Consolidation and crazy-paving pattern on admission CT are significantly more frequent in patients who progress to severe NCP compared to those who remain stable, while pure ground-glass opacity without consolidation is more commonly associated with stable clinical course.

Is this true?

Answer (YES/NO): NO